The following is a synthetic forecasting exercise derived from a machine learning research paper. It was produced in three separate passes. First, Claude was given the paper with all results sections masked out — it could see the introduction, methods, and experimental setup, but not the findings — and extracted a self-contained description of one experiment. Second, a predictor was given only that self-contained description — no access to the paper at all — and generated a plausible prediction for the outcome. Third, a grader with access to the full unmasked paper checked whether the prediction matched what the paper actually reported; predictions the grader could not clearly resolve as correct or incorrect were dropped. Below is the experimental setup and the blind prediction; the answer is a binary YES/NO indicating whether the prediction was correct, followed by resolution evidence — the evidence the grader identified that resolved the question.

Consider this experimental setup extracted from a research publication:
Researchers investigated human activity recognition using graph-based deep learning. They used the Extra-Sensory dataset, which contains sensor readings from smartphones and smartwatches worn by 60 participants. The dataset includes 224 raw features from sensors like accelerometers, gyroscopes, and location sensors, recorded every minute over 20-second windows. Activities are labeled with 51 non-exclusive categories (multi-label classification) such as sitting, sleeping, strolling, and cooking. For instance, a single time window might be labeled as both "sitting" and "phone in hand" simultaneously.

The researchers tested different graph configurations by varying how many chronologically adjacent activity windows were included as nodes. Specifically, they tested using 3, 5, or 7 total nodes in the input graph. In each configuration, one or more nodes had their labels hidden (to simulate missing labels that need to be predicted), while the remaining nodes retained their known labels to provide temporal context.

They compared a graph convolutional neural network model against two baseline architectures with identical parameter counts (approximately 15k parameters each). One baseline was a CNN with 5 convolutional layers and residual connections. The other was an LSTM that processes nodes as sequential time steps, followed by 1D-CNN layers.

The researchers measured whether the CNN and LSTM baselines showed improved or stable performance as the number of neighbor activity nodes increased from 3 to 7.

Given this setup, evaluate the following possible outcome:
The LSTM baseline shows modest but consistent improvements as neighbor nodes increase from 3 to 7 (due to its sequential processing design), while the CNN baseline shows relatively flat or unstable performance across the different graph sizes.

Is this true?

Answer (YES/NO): NO